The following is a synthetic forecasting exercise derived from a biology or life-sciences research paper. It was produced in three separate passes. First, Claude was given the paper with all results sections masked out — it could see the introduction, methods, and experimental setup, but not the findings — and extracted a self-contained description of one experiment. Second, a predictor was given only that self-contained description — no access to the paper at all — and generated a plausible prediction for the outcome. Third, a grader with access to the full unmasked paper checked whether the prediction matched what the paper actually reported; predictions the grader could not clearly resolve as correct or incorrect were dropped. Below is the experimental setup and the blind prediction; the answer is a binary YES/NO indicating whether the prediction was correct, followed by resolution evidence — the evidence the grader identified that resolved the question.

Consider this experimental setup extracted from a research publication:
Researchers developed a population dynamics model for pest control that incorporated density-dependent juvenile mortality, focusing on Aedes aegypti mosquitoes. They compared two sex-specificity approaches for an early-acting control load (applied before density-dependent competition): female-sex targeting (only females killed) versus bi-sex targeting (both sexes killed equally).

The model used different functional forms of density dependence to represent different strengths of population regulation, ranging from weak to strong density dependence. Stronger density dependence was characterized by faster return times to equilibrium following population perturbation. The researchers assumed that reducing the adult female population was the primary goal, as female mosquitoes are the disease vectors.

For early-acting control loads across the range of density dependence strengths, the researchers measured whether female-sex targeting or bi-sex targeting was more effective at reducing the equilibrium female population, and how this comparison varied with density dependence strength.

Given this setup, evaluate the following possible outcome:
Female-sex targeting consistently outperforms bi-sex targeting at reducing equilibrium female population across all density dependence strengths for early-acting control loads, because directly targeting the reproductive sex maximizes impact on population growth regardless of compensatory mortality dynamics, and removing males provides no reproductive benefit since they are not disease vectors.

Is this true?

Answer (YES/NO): NO